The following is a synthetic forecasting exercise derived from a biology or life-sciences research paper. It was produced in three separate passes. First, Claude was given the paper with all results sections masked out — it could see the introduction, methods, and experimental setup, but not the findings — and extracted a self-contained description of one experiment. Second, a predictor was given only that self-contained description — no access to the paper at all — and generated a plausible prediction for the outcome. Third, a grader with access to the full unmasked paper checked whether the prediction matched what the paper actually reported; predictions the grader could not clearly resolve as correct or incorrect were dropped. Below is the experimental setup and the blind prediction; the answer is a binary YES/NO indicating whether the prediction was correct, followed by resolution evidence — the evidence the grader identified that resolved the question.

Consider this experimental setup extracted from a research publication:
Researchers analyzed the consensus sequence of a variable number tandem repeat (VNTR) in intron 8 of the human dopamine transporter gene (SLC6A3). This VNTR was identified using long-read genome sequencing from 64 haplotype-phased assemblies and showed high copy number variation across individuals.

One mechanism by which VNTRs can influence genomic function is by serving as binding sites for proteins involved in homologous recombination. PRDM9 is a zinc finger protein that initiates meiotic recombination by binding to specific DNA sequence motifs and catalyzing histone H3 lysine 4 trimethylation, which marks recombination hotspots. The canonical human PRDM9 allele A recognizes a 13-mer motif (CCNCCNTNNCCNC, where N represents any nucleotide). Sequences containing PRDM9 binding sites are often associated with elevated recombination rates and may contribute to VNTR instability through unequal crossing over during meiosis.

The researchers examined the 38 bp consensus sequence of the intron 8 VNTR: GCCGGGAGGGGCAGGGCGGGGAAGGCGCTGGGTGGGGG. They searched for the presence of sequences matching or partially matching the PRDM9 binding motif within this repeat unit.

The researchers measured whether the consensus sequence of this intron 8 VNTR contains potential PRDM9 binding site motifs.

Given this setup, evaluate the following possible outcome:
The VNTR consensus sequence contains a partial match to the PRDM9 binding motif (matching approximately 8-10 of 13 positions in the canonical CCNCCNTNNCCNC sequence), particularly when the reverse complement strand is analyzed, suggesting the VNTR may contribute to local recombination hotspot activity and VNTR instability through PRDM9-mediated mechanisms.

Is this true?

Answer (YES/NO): YES